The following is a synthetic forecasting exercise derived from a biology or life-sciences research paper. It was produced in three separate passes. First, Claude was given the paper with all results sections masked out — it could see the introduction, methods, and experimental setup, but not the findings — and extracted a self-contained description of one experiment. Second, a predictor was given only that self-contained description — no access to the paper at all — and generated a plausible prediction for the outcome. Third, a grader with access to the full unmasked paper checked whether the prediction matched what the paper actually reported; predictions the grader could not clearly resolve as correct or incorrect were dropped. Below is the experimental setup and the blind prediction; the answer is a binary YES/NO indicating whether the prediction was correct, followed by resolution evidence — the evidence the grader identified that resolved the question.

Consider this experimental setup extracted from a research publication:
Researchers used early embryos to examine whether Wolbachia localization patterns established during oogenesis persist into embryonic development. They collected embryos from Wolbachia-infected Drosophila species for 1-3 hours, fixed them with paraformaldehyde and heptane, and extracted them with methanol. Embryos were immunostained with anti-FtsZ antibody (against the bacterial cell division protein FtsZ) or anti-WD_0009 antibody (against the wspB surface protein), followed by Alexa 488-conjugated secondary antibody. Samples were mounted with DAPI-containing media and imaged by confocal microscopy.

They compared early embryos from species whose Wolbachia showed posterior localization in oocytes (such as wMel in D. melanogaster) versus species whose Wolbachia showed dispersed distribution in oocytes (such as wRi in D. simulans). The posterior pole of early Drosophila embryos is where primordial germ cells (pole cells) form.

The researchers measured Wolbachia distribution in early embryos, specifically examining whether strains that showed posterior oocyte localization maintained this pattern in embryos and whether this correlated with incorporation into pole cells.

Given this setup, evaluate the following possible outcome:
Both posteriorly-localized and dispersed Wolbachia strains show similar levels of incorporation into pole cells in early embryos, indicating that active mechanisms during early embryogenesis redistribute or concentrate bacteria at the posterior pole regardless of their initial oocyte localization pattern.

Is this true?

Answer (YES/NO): YES